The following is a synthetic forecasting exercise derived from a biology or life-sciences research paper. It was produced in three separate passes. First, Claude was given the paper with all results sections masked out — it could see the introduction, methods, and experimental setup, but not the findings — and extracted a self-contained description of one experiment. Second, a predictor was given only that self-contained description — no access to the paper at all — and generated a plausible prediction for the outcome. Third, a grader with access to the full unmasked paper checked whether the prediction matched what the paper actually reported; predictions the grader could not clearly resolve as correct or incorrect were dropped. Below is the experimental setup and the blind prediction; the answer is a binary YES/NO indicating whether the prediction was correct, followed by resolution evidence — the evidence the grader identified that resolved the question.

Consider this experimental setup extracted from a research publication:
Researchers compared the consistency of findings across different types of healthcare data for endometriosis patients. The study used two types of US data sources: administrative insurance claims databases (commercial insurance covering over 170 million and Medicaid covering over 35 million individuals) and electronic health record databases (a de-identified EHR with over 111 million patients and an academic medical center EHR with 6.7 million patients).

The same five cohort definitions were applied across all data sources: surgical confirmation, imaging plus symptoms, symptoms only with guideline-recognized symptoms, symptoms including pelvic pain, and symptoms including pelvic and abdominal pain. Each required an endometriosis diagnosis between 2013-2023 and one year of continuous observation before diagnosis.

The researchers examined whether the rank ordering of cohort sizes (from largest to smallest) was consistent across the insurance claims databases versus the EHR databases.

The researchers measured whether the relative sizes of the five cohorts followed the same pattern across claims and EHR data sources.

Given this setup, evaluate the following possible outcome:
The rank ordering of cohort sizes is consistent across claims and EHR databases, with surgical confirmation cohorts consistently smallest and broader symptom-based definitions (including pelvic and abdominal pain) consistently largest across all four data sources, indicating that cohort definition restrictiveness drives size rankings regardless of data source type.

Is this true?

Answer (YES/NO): NO